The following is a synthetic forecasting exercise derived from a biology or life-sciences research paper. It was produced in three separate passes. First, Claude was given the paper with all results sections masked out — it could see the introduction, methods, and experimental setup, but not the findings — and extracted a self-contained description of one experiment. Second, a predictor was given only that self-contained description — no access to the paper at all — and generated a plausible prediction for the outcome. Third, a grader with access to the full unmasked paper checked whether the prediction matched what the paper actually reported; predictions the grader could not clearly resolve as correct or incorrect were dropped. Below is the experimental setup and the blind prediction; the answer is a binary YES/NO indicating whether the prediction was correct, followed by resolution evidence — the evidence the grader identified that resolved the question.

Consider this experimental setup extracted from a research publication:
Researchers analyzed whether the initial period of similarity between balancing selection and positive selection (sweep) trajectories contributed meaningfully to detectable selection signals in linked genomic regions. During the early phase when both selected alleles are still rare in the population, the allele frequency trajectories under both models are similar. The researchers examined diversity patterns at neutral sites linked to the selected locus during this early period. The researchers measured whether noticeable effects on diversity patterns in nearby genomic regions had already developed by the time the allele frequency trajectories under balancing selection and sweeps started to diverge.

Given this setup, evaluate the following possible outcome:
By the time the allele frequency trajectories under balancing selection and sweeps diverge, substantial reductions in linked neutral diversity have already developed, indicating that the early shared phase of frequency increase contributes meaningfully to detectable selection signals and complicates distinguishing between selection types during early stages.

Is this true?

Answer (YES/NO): NO